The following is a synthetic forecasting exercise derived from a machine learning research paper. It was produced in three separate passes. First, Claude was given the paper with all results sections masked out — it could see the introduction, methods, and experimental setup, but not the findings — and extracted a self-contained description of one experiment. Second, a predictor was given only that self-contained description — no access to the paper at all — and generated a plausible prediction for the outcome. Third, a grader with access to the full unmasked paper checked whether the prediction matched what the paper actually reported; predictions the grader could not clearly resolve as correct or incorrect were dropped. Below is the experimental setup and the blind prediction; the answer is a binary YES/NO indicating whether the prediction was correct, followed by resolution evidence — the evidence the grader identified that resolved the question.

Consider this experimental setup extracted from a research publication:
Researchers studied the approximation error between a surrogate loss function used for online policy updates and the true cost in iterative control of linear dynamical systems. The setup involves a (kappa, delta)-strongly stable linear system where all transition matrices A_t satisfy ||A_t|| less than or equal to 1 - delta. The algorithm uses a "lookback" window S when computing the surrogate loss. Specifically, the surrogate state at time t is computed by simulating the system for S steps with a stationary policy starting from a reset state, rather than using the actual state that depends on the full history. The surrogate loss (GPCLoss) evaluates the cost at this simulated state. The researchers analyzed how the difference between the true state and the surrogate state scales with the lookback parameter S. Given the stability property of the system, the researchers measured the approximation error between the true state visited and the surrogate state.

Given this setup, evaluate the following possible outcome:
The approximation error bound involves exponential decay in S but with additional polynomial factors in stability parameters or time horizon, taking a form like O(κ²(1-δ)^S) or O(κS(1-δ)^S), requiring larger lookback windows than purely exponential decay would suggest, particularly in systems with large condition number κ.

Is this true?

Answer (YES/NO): NO